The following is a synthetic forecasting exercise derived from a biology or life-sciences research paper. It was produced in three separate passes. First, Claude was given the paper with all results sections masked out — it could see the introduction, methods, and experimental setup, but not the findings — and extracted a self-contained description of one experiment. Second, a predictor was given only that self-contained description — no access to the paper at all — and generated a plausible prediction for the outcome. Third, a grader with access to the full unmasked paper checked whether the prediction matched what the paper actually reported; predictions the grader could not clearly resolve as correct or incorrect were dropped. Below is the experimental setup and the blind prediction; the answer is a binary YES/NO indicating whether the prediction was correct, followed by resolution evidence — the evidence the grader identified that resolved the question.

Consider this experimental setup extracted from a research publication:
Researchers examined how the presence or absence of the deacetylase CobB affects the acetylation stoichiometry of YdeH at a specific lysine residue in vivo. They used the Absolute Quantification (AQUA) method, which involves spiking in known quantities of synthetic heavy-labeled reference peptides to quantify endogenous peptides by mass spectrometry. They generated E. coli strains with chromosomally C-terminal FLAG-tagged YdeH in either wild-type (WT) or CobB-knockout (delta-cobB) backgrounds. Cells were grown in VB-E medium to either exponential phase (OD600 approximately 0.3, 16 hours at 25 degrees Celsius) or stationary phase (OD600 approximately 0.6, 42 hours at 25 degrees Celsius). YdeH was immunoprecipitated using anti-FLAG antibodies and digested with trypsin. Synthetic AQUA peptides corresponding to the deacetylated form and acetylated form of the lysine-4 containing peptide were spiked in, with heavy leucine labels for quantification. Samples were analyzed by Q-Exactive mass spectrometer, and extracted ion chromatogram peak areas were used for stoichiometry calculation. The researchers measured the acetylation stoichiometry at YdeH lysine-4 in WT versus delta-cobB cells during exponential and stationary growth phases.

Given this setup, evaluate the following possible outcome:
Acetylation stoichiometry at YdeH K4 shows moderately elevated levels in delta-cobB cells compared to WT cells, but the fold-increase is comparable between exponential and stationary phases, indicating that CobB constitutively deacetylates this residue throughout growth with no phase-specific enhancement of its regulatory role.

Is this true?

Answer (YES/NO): NO